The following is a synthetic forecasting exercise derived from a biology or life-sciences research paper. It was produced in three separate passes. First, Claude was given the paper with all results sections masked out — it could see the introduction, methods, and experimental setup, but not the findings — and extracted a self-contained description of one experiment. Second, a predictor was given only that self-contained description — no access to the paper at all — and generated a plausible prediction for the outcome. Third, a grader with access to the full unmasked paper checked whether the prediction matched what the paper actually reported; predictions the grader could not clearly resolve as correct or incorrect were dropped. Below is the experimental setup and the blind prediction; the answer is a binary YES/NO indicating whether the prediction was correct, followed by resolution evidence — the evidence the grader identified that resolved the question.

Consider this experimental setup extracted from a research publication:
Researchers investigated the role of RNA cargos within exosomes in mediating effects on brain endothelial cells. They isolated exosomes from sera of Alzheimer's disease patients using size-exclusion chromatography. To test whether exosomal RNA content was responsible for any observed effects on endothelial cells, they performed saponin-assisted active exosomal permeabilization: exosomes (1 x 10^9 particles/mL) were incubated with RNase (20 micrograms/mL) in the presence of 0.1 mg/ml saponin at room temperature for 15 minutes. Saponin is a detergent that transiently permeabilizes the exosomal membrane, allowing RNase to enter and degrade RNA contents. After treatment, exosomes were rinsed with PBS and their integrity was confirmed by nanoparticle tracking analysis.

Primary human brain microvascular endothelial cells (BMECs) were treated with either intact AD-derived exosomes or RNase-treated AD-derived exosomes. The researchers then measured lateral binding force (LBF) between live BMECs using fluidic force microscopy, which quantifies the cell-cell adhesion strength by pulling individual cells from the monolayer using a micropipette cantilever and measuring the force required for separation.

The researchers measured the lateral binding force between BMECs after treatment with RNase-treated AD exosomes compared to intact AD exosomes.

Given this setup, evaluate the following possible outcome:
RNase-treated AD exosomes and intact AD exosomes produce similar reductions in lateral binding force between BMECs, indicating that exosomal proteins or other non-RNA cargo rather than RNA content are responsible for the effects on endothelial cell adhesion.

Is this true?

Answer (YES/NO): NO